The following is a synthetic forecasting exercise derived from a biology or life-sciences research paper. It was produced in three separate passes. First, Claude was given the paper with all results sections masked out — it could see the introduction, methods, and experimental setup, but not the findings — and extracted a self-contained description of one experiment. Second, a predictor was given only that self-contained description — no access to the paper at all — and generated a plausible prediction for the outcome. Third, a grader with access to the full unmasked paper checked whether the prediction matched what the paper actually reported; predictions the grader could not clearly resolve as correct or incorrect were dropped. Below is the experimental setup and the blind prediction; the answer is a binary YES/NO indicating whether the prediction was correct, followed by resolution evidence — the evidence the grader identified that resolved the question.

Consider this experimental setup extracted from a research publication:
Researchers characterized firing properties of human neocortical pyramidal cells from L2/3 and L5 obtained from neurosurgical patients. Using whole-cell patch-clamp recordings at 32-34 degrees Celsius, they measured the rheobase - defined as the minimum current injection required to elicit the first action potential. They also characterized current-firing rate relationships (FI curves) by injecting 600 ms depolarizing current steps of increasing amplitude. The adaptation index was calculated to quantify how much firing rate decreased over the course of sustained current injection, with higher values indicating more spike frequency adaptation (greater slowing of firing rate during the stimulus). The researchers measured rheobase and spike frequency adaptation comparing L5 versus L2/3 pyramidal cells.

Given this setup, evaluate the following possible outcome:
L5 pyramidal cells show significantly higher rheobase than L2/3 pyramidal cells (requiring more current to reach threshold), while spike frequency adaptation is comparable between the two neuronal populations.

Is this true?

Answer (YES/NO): NO